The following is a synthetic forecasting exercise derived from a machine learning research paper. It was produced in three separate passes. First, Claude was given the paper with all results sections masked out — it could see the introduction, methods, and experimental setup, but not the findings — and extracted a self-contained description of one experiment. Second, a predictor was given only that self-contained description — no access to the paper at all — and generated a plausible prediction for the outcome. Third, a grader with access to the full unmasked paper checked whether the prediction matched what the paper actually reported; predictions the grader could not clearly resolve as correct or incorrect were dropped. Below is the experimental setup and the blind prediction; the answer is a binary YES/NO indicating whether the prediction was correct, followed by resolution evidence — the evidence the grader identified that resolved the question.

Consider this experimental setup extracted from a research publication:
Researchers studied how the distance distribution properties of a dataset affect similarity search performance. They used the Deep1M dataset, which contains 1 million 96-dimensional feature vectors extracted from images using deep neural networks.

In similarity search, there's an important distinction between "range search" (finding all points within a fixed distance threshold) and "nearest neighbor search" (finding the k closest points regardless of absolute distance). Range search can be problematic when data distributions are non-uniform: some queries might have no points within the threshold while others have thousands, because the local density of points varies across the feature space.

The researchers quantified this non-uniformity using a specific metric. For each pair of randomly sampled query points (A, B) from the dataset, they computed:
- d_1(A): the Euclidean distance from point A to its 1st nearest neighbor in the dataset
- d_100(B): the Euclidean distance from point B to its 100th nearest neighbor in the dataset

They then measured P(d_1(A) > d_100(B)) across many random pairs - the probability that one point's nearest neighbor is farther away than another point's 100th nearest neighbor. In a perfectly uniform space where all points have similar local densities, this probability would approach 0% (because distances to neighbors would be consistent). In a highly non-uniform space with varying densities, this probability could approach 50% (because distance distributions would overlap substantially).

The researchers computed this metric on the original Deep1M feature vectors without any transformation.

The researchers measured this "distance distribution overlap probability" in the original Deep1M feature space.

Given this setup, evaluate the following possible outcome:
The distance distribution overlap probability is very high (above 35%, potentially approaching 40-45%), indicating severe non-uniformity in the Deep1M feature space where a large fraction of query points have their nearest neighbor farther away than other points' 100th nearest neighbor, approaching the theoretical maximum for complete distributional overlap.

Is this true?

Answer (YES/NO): NO